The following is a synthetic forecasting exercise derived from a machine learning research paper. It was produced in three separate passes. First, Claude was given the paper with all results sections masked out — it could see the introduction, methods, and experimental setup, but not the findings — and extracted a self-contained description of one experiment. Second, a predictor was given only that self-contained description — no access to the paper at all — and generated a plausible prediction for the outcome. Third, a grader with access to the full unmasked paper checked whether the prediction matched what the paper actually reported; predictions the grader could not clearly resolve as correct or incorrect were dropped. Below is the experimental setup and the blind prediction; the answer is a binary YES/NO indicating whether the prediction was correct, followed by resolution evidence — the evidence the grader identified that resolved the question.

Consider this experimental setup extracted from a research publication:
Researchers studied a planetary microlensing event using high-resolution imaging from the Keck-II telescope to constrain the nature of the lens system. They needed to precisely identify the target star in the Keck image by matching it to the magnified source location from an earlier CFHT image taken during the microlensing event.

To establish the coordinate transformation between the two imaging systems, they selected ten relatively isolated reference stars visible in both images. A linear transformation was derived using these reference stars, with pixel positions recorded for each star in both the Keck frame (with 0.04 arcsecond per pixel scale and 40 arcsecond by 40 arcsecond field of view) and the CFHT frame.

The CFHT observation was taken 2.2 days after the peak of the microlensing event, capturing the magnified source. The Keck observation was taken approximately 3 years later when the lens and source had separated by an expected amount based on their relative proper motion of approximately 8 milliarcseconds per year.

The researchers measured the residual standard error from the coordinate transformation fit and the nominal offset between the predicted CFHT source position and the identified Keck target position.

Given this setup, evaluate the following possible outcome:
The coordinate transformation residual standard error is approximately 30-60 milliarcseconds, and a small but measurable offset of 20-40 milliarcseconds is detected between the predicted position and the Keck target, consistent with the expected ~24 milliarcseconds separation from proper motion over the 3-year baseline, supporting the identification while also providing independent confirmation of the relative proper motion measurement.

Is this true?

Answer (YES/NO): NO